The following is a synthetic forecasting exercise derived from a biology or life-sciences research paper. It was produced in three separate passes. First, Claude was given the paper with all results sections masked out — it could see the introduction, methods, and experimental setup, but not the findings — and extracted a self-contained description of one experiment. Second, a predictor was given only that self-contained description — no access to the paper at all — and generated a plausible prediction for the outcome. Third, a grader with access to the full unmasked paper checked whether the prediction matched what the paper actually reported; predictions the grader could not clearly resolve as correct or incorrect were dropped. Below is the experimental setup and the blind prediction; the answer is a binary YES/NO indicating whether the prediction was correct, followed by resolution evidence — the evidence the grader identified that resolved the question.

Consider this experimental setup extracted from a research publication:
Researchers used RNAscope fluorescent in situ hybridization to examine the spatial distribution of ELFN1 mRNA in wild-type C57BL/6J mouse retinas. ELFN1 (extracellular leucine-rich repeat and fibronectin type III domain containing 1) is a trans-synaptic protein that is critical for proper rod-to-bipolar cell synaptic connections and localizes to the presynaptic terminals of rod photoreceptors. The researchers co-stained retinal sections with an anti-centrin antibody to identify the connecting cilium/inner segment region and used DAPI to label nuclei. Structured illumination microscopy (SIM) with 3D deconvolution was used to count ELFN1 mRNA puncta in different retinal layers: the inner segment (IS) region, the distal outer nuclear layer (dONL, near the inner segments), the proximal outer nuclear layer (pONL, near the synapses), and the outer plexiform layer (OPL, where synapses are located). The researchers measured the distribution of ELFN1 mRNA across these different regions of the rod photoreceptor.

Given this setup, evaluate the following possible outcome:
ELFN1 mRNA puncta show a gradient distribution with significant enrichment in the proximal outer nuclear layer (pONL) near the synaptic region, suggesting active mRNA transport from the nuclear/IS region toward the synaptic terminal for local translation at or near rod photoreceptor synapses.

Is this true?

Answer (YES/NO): NO